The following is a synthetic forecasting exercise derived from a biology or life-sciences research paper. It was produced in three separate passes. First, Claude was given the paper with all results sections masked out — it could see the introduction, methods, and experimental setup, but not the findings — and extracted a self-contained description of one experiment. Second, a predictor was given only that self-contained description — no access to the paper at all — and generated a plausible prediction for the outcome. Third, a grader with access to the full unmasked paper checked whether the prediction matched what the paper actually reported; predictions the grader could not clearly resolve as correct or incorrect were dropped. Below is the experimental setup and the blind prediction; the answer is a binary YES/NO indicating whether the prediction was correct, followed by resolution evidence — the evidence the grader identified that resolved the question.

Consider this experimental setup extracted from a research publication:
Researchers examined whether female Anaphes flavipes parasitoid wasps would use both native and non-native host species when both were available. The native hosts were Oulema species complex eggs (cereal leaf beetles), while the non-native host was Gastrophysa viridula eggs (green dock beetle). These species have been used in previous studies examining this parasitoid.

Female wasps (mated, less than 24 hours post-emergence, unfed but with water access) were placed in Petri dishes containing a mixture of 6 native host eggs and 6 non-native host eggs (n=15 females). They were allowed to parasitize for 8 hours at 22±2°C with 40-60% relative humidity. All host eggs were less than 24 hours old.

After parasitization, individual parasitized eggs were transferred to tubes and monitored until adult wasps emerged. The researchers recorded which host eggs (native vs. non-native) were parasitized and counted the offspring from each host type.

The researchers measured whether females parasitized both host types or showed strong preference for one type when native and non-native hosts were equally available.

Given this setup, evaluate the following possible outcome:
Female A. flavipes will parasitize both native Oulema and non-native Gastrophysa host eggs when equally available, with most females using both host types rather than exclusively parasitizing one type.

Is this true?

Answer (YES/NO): YES